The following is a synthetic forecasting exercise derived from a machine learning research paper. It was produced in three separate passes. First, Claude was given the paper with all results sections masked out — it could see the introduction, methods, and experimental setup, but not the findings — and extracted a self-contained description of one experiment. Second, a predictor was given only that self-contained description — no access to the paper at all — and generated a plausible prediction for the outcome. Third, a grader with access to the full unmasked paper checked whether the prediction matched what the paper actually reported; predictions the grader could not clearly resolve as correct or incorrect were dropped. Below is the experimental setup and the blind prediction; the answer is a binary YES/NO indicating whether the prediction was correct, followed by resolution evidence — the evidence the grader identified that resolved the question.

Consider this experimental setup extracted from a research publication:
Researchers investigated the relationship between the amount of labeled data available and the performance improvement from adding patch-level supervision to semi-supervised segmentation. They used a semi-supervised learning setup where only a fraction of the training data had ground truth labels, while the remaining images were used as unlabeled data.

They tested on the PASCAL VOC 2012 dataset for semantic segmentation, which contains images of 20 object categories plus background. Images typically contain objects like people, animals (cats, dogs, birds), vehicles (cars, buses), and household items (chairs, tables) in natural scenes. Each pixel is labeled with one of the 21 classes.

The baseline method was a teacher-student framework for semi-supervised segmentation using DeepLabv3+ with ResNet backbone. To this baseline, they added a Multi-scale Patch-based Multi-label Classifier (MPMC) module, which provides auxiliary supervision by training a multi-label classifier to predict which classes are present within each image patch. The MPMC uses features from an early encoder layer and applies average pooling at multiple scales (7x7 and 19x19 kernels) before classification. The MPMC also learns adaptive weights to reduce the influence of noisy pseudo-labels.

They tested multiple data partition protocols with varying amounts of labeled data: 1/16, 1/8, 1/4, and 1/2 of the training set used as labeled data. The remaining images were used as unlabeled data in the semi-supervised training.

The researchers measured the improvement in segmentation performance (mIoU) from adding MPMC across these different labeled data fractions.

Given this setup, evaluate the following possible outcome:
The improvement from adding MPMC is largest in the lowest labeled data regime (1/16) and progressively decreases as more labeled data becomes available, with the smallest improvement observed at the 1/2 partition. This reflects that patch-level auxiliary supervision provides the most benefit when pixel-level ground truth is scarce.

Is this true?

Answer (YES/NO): NO